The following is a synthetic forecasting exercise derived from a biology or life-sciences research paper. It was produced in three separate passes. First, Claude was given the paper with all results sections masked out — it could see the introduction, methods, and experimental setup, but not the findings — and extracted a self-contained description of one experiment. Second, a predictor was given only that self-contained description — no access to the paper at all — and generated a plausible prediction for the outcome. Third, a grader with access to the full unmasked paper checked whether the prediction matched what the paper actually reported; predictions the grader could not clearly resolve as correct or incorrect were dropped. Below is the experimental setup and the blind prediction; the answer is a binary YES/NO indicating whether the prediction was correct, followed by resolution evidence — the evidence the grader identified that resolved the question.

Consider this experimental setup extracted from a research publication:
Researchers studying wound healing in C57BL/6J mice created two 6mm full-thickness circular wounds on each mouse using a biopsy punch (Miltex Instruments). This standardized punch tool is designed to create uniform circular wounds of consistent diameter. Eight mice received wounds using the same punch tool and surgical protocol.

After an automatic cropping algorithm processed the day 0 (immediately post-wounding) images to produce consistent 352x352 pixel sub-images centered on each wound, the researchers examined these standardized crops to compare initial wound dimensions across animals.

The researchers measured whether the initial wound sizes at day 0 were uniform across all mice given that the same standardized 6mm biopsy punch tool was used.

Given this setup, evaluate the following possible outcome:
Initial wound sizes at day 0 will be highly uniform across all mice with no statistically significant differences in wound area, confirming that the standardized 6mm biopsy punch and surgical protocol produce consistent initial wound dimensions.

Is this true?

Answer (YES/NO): NO